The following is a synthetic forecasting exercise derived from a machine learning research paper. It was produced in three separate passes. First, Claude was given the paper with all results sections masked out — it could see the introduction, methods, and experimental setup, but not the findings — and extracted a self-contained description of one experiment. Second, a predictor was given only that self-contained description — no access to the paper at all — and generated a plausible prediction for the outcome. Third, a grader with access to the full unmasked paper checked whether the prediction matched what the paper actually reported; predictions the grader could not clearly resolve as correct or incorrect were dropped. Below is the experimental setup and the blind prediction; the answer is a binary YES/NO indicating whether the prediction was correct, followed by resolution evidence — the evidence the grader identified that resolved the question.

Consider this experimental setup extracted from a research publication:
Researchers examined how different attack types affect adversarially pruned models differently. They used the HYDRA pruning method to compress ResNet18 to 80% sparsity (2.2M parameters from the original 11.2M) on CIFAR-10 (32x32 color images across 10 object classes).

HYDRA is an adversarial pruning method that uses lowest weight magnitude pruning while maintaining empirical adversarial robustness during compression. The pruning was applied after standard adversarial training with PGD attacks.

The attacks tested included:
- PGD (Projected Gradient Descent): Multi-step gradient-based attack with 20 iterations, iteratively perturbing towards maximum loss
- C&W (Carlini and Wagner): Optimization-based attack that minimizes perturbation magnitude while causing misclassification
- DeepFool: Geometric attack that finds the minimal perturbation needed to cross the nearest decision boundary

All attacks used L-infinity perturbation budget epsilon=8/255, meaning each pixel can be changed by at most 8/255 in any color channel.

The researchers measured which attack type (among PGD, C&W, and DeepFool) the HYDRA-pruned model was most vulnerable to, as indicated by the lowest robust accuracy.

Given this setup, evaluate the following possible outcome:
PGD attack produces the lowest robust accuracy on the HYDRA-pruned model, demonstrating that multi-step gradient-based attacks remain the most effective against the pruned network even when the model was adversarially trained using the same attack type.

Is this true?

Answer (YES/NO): NO